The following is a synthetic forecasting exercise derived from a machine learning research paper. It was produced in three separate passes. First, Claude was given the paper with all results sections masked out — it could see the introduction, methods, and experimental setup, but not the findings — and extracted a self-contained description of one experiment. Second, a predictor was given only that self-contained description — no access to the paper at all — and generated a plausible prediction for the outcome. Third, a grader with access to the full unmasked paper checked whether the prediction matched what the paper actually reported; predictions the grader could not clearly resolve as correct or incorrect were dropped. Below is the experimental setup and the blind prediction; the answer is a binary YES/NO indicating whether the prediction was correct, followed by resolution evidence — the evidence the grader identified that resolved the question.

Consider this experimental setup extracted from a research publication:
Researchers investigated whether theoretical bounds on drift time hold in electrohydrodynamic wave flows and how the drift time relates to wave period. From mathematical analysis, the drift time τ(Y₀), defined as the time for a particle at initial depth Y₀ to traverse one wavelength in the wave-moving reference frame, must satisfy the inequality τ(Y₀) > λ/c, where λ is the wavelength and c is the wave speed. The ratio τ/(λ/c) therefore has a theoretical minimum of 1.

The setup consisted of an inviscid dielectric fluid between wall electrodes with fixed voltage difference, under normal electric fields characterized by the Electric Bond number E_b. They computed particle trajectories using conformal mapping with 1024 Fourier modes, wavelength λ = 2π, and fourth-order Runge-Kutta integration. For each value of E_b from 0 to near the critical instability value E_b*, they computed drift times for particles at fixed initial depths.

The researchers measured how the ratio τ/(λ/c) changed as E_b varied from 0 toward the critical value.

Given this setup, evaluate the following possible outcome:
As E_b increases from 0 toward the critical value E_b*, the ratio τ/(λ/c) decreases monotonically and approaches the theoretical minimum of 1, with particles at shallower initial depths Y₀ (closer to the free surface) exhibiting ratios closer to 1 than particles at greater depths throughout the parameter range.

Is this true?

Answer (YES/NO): NO